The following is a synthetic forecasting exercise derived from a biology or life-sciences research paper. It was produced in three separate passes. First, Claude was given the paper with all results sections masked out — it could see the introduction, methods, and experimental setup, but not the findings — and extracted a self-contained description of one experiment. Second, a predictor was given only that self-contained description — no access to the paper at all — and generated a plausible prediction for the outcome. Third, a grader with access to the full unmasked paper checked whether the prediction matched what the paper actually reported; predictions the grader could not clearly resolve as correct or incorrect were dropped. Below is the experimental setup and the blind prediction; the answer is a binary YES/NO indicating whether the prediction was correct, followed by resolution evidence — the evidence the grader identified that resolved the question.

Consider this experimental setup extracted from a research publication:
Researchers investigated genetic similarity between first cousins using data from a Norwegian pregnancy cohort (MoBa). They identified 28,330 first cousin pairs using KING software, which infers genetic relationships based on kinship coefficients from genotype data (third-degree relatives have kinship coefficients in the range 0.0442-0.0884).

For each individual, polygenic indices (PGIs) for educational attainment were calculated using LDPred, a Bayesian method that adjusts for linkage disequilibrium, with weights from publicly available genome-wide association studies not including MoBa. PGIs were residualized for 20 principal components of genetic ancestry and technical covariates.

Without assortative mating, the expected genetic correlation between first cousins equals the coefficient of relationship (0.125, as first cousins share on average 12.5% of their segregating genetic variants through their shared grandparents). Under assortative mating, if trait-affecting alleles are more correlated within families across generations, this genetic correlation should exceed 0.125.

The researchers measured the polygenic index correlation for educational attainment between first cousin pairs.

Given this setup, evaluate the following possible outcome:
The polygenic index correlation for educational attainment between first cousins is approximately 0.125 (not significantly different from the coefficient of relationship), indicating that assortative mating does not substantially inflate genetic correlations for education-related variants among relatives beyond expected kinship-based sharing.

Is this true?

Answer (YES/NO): NO